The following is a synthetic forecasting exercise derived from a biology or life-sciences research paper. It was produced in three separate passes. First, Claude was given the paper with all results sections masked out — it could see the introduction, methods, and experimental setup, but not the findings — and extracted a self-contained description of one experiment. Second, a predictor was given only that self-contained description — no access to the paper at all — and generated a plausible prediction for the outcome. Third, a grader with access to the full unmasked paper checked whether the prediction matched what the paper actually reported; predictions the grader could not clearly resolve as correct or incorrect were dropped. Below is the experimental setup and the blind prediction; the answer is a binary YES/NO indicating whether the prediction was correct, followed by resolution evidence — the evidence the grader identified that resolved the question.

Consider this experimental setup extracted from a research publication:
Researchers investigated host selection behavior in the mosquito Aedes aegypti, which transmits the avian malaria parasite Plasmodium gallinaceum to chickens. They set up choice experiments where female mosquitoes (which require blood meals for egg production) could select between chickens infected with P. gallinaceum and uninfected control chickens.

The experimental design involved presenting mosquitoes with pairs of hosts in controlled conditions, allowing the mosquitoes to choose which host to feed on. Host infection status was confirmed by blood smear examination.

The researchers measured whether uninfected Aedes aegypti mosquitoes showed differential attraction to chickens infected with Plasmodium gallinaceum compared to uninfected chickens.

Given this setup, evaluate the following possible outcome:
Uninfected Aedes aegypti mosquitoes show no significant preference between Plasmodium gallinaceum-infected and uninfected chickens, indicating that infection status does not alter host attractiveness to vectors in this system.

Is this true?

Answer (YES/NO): NO